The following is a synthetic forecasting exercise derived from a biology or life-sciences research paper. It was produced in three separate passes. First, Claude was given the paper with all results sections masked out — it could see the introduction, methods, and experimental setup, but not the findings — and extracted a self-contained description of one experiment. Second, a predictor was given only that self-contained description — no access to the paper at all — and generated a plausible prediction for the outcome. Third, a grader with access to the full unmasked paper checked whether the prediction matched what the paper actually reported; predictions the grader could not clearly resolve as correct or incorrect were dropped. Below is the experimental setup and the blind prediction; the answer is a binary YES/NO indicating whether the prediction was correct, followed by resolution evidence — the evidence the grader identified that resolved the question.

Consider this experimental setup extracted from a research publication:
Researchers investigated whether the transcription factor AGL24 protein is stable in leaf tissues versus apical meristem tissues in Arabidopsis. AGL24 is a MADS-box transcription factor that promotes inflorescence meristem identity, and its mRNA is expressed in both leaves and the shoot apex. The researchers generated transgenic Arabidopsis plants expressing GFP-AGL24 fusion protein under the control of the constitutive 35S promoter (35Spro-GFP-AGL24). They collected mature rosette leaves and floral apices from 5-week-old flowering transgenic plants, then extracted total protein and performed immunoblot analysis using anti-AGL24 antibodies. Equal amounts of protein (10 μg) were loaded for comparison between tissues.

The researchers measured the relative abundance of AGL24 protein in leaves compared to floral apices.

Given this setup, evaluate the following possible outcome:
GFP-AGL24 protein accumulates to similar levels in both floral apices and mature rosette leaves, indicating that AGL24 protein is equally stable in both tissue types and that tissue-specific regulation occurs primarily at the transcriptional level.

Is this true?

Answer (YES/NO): NO